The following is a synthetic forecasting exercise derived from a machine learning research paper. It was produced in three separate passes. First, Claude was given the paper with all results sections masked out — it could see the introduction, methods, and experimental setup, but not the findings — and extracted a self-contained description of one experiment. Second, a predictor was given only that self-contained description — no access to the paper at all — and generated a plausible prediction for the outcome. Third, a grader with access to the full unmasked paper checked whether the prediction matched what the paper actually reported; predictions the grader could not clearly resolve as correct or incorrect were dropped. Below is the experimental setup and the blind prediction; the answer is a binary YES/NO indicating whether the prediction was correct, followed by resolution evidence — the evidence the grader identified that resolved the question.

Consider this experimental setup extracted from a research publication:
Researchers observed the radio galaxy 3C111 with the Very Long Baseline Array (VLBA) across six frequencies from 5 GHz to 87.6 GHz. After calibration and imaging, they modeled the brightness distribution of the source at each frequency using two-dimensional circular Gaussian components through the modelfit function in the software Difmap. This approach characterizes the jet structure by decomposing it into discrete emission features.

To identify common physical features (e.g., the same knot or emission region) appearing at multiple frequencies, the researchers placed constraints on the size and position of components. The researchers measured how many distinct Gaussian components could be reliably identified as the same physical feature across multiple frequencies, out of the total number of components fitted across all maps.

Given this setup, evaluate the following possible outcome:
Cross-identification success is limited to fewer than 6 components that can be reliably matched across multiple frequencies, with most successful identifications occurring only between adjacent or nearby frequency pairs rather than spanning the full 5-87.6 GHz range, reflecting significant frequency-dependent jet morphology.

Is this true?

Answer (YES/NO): NO